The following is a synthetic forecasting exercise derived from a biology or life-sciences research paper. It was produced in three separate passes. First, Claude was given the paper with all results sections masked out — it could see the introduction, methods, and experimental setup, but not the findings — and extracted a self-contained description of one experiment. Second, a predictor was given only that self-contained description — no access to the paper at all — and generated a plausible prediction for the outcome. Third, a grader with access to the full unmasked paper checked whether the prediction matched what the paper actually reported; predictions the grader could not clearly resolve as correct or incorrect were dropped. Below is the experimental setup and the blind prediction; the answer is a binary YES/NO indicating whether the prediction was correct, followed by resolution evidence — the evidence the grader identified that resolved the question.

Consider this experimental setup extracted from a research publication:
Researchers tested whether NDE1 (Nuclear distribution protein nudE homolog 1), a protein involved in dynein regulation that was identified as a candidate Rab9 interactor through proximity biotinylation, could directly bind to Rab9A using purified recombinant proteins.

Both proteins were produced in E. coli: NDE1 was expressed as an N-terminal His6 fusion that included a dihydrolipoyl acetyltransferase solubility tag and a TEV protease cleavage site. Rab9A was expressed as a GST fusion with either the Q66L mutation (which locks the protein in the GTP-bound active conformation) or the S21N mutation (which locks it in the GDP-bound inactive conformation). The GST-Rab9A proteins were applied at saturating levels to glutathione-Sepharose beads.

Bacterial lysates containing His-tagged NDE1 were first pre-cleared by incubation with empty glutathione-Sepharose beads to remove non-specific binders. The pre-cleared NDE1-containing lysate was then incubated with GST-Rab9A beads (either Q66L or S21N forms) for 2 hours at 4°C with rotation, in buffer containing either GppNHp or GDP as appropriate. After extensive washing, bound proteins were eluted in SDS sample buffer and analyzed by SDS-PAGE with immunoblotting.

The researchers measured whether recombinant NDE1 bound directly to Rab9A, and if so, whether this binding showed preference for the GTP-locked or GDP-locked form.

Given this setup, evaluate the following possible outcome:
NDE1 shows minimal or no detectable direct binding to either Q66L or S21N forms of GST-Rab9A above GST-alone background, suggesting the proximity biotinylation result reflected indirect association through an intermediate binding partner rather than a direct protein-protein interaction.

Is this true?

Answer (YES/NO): NO